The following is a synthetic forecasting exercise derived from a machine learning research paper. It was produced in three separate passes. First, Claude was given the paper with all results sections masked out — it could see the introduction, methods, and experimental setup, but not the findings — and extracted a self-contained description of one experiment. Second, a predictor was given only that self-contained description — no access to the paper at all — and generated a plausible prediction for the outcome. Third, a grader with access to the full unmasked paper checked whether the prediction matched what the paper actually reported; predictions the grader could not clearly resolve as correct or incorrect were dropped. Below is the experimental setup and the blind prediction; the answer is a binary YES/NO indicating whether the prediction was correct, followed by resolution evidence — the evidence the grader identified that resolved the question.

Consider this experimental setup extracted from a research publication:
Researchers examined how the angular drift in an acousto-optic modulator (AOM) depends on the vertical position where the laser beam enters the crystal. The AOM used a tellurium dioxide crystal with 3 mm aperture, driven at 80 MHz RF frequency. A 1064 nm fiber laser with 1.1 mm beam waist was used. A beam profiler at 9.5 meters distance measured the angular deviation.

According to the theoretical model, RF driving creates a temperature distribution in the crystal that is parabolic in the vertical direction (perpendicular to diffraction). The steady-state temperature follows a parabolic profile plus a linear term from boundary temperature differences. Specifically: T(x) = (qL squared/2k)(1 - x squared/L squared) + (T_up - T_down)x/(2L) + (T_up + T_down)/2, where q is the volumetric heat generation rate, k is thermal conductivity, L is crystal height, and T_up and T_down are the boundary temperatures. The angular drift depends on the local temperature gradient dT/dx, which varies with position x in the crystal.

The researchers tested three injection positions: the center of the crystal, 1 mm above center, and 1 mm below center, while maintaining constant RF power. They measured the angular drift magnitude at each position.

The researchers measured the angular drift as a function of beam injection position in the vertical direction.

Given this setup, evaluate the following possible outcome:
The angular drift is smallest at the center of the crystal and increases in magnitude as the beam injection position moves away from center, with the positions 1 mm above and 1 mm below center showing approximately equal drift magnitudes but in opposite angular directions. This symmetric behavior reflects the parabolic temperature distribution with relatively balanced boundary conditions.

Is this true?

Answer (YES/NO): NO